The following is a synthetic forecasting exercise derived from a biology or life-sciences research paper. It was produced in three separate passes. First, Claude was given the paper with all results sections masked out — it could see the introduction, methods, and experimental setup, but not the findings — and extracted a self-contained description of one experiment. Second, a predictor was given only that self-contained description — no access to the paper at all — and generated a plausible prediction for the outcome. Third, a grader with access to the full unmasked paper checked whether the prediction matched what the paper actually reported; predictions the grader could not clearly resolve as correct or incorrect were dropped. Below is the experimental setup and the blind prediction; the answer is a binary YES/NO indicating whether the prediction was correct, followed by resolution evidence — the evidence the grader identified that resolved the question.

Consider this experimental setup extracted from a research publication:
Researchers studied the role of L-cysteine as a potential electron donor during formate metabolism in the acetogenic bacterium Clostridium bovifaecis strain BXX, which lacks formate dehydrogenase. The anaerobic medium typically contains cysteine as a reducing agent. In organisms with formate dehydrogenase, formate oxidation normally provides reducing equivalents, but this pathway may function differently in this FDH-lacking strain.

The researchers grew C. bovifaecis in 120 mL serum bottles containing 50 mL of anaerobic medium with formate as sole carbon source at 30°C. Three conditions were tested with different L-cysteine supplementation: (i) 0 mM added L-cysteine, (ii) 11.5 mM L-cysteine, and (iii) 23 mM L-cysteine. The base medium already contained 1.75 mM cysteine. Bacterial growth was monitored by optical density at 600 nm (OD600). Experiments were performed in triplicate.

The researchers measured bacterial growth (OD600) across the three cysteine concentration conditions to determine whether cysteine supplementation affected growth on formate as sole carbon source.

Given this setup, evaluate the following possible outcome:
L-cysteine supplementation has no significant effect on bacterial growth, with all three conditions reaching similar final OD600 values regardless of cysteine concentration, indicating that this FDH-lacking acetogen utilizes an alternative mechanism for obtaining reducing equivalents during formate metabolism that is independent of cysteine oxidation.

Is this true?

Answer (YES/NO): NO